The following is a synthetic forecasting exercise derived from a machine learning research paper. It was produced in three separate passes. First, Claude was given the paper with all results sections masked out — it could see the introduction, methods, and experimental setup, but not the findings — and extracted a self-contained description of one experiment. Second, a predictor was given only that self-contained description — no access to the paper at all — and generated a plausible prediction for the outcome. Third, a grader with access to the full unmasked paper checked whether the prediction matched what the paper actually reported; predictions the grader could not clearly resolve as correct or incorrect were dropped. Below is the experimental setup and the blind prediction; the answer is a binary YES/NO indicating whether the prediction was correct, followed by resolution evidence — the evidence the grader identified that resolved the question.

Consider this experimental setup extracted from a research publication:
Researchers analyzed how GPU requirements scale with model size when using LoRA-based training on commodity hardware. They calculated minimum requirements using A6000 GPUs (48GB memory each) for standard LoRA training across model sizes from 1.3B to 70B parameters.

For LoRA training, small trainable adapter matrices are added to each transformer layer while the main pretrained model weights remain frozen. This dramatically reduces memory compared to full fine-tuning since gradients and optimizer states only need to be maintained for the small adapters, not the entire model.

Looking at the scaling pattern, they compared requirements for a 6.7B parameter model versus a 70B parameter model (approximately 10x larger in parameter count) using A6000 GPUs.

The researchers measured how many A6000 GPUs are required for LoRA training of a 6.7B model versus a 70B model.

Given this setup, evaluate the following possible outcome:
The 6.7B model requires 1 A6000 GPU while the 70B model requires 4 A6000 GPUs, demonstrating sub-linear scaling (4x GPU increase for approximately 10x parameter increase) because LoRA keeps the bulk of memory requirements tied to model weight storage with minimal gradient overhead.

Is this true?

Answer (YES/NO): YES